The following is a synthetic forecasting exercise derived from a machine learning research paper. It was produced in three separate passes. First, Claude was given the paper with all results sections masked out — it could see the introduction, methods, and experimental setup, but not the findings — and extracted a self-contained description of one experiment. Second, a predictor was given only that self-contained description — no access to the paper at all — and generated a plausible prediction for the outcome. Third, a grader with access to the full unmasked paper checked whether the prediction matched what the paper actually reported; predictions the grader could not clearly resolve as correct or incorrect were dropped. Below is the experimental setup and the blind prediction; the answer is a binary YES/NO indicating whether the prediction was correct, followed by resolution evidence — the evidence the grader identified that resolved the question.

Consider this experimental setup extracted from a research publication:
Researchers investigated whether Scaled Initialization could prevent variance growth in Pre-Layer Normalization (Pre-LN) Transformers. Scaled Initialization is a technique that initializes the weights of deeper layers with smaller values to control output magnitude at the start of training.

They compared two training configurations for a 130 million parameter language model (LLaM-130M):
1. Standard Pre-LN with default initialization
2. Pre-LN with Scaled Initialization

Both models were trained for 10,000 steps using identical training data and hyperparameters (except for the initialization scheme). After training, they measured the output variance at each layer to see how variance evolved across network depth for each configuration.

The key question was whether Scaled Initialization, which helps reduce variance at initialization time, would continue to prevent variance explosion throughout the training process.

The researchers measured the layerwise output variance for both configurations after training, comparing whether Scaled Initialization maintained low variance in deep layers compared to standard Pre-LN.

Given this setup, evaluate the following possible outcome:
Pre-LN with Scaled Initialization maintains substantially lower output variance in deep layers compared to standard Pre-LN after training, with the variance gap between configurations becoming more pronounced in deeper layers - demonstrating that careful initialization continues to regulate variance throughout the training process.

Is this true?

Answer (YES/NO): NO